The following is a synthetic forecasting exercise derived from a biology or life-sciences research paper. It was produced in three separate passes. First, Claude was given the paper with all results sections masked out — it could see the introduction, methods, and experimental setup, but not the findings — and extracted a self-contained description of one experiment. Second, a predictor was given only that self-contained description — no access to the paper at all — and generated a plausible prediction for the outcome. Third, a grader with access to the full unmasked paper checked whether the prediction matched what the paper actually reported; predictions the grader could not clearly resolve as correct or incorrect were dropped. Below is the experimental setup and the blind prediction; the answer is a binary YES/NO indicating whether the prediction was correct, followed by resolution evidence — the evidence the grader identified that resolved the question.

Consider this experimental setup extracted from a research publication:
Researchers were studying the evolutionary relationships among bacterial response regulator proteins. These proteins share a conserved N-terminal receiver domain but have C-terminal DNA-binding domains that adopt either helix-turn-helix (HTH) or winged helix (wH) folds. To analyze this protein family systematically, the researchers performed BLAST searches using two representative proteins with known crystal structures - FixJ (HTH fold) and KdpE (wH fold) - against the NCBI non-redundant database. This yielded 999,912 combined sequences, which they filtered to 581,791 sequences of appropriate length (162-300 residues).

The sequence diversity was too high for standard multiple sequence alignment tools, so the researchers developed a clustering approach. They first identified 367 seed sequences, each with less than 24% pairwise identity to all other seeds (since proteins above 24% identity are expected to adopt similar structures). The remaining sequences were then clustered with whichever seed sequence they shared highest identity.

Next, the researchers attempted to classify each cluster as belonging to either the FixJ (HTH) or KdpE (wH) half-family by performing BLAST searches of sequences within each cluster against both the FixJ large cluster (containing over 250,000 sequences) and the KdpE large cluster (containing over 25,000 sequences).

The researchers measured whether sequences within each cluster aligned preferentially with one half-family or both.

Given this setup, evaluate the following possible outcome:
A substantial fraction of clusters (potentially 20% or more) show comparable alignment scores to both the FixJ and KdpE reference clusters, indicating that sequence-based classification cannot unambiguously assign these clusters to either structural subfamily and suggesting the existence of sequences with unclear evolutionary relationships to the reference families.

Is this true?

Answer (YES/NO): NO